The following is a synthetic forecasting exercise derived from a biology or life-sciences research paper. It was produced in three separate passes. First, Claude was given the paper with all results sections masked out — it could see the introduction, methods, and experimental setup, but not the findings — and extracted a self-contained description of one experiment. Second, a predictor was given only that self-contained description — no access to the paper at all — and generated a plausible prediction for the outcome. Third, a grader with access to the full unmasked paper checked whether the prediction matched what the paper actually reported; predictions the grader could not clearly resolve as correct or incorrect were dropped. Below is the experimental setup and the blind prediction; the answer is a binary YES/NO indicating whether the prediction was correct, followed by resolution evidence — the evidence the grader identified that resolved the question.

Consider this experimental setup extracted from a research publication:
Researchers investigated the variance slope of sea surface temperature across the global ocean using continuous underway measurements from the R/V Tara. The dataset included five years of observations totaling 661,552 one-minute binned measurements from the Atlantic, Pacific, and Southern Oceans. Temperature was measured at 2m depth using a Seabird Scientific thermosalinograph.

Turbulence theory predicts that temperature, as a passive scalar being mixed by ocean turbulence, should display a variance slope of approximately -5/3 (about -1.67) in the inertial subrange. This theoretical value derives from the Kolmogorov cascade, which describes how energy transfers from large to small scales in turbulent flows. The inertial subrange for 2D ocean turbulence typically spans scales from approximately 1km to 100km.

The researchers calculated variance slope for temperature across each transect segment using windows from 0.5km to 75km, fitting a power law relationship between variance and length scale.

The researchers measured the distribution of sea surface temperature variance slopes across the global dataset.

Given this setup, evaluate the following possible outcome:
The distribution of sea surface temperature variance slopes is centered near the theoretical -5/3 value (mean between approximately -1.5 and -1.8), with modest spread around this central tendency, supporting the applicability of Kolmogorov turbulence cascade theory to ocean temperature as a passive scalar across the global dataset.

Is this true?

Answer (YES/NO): YES